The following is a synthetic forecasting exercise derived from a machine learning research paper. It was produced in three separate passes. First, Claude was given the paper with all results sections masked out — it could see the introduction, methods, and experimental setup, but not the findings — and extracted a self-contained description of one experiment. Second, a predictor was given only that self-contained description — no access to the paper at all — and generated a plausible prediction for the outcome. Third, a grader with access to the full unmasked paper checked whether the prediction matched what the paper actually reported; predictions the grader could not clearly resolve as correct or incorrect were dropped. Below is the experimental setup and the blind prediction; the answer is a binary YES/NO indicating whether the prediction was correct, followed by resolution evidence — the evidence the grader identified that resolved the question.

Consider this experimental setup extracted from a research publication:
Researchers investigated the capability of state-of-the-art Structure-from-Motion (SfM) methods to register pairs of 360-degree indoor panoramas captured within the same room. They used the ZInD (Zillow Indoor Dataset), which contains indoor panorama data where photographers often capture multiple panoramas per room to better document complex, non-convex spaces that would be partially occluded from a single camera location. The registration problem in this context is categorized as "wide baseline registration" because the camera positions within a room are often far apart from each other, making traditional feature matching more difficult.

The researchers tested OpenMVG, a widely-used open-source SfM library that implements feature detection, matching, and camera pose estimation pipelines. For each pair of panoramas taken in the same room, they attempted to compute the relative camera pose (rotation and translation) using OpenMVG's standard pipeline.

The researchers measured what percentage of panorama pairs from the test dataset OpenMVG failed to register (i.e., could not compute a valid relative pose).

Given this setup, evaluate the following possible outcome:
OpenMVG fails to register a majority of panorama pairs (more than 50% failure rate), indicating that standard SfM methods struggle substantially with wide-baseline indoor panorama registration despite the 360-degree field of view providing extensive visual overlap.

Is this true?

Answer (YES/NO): YES